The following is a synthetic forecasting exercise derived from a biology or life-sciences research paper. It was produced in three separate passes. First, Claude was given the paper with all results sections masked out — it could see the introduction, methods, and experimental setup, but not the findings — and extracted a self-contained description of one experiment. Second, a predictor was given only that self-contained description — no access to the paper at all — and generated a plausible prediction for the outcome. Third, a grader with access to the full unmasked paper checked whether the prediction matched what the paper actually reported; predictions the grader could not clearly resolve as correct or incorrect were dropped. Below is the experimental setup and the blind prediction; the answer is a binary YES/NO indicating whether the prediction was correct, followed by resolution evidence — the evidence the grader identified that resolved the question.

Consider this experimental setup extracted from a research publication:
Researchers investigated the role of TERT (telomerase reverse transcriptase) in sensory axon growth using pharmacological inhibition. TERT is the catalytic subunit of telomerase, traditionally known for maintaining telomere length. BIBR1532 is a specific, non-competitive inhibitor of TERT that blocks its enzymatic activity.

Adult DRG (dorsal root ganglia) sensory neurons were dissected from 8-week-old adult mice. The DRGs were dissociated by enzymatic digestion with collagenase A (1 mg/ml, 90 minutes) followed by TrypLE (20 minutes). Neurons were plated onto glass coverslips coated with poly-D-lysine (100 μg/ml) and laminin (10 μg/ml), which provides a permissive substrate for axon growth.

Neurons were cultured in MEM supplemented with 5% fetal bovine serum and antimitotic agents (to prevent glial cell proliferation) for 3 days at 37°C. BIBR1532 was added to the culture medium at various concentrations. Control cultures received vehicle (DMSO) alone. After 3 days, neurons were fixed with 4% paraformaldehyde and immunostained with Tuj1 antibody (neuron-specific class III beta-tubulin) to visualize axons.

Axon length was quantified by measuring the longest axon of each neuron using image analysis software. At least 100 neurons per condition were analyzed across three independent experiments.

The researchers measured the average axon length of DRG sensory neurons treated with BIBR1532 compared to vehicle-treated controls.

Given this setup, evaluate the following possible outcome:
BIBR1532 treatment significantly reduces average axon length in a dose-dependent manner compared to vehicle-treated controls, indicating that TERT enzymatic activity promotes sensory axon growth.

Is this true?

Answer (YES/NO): YES